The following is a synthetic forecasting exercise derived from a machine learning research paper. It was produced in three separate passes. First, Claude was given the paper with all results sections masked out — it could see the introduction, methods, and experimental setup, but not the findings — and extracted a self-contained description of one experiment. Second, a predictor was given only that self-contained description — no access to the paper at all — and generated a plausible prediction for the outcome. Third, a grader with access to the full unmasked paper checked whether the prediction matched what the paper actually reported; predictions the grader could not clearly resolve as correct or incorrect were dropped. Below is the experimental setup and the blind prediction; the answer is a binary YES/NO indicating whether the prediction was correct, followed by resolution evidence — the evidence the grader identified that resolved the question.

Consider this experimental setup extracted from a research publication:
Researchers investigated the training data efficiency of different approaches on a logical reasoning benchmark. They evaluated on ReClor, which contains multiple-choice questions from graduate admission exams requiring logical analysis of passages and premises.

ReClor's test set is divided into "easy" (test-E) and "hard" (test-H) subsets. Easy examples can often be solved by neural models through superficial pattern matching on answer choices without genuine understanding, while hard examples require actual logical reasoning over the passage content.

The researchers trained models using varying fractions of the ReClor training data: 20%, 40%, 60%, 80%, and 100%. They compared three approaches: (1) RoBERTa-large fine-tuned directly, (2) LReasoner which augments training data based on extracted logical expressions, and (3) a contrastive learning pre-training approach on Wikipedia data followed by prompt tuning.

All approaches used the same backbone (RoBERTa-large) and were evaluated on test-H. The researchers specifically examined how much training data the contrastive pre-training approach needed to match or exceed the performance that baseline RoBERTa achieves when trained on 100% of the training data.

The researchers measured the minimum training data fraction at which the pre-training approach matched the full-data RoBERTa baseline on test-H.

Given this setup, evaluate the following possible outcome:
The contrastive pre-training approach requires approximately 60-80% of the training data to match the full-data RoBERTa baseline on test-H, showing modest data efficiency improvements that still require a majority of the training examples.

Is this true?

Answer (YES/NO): NO